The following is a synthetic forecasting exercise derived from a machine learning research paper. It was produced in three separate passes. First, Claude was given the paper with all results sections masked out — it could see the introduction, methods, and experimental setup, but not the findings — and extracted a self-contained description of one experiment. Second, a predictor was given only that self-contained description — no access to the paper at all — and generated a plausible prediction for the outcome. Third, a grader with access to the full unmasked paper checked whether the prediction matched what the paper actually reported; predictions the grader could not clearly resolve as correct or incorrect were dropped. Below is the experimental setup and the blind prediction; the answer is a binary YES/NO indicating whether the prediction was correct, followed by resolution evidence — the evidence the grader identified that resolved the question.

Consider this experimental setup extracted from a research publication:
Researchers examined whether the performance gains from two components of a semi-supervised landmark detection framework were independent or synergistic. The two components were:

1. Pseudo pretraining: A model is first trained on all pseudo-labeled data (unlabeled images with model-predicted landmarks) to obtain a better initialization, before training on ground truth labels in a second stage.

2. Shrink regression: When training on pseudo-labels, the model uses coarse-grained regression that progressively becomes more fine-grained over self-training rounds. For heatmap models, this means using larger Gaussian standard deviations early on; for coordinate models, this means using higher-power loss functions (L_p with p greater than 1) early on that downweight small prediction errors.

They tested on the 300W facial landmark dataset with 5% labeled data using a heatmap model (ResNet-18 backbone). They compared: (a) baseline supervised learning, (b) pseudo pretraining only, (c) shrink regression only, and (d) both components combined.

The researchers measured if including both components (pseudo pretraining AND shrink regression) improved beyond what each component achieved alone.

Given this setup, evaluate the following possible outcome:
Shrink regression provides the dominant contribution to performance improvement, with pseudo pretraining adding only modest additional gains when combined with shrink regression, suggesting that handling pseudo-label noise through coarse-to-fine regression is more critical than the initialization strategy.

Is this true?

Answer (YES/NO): NO